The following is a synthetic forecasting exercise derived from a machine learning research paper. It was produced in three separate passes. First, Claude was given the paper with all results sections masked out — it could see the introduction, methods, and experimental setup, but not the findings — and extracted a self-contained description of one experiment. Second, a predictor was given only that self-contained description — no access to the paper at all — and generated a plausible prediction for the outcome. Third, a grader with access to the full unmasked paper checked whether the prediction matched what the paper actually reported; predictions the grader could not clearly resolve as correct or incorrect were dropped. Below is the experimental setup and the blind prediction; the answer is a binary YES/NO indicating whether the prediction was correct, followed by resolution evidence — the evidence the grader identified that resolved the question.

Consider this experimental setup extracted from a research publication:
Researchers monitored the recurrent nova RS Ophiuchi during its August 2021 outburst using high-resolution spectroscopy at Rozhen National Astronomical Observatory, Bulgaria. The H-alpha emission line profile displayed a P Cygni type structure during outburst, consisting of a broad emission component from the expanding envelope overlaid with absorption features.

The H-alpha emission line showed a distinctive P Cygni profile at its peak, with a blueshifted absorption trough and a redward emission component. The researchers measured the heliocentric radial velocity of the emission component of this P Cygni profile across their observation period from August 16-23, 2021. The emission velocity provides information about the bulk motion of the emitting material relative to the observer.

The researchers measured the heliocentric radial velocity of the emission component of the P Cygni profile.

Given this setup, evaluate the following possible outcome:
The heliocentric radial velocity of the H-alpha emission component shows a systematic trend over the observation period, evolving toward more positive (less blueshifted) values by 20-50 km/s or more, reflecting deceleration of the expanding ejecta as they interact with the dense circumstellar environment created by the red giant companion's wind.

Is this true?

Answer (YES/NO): NO